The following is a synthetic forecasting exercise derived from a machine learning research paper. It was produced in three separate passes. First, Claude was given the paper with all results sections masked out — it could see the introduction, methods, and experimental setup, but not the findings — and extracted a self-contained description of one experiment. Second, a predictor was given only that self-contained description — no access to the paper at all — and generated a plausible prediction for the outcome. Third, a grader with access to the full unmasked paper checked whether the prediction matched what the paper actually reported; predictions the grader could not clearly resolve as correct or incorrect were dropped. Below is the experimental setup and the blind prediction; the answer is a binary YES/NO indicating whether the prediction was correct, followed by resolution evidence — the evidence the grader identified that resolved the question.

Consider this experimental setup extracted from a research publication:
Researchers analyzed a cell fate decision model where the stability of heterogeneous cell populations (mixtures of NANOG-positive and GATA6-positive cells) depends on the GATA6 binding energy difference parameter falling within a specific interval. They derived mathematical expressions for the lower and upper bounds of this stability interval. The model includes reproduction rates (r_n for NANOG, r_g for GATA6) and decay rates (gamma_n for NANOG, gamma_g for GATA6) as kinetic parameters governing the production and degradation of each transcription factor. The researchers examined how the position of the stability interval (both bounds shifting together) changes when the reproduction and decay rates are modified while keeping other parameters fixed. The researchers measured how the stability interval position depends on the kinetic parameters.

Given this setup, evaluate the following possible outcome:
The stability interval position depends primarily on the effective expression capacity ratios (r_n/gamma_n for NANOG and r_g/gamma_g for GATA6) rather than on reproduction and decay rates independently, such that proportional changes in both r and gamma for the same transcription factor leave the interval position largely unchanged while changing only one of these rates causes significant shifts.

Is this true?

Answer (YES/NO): YES